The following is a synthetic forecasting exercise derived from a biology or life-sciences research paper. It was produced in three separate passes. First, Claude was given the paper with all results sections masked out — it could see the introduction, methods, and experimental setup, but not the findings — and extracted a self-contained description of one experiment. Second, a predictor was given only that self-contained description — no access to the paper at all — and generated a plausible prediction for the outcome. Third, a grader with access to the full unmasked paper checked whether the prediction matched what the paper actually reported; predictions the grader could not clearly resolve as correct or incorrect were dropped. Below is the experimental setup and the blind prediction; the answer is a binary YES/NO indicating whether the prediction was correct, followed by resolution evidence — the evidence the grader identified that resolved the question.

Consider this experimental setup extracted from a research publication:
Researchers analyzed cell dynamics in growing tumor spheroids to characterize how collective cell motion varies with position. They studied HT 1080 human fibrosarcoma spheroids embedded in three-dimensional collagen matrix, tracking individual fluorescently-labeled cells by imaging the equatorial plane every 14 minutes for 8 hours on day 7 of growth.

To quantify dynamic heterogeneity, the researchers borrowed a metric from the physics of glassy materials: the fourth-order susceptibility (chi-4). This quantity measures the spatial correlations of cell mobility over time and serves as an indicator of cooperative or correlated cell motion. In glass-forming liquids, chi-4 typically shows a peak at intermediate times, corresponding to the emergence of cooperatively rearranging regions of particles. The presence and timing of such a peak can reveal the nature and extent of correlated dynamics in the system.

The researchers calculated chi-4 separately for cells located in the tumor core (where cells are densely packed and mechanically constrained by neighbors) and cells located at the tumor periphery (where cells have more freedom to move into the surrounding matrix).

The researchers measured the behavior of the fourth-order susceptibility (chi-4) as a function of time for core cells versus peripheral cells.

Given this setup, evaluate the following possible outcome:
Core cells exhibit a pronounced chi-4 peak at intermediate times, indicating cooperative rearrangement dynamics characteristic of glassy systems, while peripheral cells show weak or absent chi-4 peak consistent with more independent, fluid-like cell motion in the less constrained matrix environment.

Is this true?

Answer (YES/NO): NO